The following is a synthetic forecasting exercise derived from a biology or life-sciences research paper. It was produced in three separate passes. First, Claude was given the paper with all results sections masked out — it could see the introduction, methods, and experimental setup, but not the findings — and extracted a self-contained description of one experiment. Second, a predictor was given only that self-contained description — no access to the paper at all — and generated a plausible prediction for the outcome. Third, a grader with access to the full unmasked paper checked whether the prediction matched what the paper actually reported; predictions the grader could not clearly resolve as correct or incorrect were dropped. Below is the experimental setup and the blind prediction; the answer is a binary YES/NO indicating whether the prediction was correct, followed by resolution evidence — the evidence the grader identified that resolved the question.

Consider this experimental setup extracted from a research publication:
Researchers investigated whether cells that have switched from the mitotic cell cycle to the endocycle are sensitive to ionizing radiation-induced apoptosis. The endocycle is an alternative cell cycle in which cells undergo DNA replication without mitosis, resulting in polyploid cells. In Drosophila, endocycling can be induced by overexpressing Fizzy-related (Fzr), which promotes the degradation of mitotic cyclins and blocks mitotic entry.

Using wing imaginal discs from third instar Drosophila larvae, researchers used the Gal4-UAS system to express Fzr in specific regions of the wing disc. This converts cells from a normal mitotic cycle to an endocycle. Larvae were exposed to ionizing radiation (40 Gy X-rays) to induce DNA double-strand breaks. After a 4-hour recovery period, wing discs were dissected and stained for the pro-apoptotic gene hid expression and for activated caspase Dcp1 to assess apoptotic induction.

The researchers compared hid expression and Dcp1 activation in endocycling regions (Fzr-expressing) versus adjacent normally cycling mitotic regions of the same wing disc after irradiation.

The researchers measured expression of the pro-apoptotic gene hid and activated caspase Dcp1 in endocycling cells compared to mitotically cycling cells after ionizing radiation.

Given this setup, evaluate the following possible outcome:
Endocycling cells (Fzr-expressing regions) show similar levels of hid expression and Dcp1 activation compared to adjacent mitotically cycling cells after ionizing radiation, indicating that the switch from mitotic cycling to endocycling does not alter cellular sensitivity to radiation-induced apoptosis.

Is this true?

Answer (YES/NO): NO